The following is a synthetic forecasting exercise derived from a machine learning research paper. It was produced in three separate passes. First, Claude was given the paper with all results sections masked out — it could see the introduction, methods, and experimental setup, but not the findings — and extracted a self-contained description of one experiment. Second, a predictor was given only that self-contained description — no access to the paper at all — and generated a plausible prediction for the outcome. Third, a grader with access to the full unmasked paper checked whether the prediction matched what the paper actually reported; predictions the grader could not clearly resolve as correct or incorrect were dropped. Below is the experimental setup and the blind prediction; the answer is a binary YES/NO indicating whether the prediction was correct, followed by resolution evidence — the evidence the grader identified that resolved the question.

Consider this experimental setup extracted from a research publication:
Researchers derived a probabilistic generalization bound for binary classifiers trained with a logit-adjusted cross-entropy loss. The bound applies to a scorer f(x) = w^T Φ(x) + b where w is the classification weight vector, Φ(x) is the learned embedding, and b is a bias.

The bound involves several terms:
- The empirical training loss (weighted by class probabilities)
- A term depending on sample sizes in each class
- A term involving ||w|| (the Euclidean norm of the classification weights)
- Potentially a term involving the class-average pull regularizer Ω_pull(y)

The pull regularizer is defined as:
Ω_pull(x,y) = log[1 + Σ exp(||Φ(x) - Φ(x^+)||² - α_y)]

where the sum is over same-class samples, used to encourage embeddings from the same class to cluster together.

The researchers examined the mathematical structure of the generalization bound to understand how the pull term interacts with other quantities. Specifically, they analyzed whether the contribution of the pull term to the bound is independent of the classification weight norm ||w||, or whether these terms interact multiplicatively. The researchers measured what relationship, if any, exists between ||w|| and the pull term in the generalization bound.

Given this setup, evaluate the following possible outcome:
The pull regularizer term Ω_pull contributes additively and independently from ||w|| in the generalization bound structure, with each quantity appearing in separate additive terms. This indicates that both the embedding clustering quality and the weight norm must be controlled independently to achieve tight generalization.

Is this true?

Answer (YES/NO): NO